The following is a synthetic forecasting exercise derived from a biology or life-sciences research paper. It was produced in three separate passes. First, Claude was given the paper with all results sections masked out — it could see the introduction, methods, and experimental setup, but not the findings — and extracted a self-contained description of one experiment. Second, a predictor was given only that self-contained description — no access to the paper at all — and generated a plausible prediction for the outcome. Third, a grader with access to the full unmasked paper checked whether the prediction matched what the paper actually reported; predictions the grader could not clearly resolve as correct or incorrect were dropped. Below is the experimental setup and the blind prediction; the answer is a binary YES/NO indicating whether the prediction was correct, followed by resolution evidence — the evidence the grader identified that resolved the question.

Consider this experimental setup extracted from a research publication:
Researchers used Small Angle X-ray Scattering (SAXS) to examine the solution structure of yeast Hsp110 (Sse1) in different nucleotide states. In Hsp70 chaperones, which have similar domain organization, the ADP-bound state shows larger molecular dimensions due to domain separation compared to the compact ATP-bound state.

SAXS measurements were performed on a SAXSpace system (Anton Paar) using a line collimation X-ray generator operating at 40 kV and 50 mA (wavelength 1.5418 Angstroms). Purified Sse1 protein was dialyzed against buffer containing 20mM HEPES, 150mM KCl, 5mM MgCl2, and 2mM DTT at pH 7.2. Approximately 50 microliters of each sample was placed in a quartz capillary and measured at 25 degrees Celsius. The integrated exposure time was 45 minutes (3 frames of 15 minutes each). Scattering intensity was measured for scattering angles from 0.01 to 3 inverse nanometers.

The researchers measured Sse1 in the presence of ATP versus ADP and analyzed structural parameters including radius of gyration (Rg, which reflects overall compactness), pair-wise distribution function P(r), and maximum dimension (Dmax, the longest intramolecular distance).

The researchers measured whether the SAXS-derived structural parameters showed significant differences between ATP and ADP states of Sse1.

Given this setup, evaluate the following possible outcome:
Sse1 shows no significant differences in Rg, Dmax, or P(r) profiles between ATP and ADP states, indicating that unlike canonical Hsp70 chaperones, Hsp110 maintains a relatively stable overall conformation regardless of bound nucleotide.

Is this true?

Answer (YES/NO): YES